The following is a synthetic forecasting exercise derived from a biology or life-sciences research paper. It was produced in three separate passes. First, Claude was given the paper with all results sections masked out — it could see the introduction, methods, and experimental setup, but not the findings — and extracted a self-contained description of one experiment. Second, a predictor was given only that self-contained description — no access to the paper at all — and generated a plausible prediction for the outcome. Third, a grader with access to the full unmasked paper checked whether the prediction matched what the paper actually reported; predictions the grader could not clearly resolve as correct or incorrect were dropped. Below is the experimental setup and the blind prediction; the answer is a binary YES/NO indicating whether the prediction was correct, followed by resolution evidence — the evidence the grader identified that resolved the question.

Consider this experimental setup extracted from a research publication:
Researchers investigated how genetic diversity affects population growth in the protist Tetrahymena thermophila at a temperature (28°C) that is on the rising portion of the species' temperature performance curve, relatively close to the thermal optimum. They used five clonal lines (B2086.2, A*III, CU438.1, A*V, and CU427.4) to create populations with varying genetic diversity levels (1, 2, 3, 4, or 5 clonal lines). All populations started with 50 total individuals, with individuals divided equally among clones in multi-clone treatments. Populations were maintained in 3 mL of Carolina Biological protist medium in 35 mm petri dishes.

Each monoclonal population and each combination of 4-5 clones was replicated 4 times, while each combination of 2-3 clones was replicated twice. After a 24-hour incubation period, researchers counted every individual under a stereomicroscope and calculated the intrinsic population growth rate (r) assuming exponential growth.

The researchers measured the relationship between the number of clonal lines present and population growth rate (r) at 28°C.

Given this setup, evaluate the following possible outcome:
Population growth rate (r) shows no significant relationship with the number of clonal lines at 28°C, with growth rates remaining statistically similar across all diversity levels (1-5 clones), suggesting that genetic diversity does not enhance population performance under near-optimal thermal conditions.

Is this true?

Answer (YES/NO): YES